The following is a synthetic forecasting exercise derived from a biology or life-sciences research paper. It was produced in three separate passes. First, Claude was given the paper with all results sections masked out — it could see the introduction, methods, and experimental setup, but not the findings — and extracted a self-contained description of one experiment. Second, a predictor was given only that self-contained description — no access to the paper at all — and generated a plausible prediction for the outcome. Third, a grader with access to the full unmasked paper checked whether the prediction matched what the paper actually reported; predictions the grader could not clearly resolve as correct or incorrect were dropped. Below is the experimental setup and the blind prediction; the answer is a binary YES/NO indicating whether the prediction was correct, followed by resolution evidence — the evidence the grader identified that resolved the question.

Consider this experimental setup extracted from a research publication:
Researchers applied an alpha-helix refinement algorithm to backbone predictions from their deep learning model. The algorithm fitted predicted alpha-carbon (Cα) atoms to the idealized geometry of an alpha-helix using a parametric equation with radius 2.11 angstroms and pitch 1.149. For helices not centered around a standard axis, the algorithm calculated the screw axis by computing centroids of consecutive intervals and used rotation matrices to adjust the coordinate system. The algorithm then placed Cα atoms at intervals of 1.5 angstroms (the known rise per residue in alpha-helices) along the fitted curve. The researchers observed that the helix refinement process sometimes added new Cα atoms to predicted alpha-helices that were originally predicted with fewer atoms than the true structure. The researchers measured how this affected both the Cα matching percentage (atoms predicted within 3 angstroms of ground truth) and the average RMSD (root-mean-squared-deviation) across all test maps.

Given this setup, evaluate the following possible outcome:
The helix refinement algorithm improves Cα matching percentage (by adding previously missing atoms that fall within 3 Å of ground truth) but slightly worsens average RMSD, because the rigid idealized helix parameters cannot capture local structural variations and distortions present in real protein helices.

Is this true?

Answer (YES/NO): NO